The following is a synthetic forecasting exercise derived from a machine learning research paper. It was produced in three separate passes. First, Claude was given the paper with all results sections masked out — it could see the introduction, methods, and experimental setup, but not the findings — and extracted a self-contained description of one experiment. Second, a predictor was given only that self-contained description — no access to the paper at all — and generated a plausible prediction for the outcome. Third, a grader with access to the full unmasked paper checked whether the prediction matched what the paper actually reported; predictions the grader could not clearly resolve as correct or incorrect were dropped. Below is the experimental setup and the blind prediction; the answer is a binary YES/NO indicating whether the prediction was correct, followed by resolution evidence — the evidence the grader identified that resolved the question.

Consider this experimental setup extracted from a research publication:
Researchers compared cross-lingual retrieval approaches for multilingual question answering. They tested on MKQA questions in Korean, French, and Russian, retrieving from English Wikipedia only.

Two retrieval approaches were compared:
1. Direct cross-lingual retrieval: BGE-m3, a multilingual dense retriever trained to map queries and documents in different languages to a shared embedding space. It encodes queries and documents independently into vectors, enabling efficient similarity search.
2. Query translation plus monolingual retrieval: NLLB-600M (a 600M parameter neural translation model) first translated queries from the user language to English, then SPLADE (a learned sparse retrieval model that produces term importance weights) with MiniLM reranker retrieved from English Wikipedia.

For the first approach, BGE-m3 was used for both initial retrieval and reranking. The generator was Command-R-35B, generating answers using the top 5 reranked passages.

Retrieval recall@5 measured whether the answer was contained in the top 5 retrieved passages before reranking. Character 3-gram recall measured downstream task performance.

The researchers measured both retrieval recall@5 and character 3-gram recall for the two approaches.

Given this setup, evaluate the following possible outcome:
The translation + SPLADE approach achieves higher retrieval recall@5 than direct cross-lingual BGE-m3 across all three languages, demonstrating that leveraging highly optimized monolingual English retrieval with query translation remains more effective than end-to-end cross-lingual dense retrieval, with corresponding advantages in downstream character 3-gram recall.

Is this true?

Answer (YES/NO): NO